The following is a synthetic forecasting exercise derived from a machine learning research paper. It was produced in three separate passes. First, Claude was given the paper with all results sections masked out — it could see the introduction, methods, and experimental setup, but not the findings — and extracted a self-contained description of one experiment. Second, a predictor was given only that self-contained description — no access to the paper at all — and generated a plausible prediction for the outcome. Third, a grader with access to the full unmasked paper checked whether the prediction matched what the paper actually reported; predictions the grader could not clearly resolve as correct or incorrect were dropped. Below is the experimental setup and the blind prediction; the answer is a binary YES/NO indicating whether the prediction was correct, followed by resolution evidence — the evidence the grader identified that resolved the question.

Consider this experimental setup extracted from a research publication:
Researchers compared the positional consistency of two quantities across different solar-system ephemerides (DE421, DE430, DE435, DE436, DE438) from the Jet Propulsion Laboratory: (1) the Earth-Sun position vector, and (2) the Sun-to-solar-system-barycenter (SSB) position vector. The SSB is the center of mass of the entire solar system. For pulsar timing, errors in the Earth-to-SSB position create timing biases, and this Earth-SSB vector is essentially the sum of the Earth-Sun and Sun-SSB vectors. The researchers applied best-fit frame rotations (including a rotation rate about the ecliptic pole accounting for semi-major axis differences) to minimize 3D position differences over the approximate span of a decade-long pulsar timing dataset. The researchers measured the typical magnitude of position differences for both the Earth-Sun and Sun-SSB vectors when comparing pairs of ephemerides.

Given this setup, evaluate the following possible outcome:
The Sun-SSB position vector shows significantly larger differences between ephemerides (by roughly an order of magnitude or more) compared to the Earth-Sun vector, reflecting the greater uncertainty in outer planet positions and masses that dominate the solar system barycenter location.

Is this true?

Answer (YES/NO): YES